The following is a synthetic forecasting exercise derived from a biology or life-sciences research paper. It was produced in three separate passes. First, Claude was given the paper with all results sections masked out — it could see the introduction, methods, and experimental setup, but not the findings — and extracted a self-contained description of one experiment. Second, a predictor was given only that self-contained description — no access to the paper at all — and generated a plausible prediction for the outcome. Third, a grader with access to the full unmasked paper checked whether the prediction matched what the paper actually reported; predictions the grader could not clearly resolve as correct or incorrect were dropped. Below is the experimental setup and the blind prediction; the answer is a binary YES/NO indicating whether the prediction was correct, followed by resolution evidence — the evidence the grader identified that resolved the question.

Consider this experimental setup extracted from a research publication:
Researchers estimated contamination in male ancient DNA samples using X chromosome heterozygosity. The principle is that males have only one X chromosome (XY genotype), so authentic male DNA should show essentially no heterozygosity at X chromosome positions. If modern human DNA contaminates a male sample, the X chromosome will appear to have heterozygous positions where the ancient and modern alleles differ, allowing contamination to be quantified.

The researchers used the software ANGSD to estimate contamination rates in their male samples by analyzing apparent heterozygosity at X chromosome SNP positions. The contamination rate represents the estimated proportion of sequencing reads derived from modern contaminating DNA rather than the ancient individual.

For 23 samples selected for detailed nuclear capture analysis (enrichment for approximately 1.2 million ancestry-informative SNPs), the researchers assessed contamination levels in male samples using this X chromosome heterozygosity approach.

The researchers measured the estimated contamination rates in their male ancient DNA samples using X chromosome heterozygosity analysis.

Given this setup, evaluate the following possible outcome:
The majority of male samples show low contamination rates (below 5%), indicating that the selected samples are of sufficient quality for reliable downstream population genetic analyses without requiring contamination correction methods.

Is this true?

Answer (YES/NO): YES